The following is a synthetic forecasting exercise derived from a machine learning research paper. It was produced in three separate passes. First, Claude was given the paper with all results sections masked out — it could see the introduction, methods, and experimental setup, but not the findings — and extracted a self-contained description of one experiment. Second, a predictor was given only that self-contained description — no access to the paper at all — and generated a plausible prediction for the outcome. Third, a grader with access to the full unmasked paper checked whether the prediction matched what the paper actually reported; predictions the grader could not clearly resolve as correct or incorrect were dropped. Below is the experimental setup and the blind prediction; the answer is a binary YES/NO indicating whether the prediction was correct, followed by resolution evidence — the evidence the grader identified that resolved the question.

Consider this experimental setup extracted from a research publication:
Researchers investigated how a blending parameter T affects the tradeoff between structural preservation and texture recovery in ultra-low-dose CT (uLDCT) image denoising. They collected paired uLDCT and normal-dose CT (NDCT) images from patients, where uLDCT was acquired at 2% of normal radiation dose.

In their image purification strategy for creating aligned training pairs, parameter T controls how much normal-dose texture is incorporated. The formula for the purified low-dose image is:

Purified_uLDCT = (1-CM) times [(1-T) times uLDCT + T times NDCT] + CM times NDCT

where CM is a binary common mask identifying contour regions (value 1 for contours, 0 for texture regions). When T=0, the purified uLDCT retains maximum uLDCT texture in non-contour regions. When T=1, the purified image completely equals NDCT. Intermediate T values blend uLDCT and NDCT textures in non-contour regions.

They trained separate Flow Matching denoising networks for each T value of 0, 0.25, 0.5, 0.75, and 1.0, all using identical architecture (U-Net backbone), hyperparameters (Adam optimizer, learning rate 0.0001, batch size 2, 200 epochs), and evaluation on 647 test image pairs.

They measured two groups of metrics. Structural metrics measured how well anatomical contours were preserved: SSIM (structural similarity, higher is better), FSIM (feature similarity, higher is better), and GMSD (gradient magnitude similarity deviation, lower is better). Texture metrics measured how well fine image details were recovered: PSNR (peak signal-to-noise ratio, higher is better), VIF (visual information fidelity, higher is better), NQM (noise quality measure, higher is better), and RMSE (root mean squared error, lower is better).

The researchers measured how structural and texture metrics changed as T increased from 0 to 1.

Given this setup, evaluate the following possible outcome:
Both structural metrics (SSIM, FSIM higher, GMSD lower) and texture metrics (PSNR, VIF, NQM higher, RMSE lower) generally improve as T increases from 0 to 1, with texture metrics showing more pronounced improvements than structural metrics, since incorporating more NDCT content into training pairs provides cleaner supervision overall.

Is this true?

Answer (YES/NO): NO